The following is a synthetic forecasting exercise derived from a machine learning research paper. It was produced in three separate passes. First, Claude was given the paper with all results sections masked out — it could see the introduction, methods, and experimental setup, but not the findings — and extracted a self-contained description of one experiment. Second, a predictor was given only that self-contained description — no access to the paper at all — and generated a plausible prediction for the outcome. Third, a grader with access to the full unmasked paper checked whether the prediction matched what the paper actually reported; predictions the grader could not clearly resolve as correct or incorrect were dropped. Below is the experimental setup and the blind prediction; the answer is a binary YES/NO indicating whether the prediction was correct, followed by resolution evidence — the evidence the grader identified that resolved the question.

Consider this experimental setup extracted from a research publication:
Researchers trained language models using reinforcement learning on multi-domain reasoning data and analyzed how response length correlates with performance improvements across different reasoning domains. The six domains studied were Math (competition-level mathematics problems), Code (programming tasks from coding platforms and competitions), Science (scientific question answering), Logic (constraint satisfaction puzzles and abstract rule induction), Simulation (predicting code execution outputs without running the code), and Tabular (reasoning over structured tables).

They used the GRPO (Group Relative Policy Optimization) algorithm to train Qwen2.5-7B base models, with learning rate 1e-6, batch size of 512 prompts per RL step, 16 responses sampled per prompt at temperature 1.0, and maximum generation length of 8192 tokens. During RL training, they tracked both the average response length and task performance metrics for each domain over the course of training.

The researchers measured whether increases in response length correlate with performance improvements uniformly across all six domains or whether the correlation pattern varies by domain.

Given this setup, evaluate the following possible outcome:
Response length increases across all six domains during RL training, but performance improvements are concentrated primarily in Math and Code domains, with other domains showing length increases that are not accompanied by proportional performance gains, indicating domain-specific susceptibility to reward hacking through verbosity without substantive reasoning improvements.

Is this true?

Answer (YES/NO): NO